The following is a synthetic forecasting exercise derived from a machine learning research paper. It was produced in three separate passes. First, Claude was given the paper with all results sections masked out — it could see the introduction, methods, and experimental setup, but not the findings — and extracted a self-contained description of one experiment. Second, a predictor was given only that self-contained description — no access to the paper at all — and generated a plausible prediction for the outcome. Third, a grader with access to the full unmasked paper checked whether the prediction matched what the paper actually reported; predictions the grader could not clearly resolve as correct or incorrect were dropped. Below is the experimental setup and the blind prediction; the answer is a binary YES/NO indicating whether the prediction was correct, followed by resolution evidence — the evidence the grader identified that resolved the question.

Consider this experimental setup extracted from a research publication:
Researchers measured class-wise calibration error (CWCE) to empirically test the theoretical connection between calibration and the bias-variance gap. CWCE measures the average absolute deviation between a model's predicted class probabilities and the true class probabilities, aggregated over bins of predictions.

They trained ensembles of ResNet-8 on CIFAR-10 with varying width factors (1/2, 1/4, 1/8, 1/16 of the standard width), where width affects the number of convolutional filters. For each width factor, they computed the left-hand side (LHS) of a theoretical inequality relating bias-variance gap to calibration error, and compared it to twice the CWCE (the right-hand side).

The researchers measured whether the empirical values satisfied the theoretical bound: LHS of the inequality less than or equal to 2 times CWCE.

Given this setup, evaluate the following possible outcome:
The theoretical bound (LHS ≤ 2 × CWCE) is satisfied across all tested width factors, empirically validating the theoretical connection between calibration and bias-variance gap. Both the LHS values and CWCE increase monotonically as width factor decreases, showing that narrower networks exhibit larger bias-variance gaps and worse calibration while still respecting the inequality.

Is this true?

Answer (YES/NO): NO